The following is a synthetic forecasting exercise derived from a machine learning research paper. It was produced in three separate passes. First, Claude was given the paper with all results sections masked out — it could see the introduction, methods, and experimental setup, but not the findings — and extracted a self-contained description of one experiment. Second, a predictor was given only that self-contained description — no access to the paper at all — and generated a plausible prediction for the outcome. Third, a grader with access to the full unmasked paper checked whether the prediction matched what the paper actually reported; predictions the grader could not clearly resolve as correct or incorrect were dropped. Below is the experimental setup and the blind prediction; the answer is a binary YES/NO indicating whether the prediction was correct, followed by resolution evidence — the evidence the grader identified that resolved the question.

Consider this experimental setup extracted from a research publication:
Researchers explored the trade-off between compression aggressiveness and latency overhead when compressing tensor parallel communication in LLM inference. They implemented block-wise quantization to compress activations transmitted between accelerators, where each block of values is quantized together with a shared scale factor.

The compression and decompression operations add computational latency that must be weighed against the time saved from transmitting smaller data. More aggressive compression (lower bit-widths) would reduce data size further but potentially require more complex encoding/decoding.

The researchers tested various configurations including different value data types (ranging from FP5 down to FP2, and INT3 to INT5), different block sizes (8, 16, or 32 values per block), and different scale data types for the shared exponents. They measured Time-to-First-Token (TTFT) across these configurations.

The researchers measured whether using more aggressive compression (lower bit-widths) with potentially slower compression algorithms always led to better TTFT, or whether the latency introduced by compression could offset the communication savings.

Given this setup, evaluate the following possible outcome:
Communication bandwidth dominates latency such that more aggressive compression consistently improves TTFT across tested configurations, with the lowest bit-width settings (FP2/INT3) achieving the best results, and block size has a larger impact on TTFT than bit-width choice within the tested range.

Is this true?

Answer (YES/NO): NO